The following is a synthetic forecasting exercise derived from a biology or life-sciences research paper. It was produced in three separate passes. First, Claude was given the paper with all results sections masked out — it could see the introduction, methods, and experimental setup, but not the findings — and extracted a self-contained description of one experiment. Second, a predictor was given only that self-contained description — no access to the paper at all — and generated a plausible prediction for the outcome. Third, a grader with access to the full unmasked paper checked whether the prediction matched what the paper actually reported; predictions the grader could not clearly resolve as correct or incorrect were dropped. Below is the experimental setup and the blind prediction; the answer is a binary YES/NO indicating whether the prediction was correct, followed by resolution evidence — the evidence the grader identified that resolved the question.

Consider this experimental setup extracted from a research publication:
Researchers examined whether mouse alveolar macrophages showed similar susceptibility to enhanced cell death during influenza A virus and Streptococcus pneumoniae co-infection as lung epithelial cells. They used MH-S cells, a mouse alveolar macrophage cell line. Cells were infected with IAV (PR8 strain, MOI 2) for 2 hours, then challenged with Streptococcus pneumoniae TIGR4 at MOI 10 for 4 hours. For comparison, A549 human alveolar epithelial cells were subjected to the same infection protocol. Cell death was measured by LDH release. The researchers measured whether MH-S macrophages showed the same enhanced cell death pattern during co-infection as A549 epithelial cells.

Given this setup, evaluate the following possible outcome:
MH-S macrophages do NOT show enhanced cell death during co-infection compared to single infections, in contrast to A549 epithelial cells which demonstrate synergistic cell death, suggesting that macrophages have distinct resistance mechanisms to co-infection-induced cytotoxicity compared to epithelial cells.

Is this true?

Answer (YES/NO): NO